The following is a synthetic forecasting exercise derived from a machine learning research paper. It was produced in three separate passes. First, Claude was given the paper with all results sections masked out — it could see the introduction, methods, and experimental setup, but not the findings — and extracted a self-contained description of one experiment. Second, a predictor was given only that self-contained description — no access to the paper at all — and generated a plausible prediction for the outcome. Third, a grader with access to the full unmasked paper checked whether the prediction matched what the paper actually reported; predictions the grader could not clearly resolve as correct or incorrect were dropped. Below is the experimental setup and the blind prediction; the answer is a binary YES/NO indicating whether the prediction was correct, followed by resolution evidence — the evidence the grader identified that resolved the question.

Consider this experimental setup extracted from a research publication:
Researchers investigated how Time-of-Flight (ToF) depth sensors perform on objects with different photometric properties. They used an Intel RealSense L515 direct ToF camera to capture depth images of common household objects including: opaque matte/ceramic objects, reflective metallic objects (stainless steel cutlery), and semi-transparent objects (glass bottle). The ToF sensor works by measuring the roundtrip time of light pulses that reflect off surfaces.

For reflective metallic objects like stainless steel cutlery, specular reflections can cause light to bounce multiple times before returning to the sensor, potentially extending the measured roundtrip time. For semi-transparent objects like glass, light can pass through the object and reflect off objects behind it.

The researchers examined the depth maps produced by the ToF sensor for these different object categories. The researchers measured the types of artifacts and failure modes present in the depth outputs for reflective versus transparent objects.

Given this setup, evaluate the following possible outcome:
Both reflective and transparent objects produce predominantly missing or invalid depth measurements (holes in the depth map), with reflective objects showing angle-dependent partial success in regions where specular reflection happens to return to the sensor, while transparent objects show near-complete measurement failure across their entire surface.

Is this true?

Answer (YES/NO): NO